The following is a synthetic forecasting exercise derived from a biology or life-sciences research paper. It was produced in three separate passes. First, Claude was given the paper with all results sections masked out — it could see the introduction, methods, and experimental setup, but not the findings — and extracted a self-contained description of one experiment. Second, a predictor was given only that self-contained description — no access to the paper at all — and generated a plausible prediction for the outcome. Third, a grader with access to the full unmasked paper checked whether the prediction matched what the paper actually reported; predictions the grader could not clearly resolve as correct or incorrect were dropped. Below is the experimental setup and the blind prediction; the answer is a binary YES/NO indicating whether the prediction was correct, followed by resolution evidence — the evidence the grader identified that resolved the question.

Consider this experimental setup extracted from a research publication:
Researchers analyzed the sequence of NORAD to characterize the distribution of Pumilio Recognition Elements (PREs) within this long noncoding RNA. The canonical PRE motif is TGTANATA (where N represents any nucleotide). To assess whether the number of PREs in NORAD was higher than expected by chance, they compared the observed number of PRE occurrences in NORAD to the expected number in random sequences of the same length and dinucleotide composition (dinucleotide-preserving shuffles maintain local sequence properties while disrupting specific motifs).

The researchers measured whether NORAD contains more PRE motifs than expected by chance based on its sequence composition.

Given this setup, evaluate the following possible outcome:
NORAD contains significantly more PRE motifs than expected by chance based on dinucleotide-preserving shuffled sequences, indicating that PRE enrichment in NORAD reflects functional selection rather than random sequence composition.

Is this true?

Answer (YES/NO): YES